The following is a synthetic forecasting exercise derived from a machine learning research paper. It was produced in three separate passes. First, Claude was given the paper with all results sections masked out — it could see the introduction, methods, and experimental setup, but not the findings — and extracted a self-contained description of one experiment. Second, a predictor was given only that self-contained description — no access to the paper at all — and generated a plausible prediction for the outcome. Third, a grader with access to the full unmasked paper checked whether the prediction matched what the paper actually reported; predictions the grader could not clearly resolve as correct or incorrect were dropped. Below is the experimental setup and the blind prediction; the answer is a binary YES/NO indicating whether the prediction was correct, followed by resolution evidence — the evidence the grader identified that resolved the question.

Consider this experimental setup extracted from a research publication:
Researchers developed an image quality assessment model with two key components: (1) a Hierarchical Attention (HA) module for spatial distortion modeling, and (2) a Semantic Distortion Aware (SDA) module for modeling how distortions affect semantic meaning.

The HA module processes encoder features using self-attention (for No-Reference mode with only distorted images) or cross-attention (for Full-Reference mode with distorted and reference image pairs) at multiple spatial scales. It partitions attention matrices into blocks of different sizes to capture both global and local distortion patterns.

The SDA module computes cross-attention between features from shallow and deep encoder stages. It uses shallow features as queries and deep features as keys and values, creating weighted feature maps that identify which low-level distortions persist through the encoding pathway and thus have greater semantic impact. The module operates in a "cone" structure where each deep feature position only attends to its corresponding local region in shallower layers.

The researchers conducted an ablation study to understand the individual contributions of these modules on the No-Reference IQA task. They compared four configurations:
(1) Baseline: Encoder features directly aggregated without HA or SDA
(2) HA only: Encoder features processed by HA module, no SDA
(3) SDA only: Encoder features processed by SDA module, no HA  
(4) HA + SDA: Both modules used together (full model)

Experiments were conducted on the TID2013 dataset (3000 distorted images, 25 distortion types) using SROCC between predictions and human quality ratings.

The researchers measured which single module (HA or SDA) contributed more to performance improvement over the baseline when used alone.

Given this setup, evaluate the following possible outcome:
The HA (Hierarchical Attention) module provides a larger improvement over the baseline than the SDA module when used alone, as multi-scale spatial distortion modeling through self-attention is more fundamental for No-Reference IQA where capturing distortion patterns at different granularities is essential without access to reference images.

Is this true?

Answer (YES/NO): NO